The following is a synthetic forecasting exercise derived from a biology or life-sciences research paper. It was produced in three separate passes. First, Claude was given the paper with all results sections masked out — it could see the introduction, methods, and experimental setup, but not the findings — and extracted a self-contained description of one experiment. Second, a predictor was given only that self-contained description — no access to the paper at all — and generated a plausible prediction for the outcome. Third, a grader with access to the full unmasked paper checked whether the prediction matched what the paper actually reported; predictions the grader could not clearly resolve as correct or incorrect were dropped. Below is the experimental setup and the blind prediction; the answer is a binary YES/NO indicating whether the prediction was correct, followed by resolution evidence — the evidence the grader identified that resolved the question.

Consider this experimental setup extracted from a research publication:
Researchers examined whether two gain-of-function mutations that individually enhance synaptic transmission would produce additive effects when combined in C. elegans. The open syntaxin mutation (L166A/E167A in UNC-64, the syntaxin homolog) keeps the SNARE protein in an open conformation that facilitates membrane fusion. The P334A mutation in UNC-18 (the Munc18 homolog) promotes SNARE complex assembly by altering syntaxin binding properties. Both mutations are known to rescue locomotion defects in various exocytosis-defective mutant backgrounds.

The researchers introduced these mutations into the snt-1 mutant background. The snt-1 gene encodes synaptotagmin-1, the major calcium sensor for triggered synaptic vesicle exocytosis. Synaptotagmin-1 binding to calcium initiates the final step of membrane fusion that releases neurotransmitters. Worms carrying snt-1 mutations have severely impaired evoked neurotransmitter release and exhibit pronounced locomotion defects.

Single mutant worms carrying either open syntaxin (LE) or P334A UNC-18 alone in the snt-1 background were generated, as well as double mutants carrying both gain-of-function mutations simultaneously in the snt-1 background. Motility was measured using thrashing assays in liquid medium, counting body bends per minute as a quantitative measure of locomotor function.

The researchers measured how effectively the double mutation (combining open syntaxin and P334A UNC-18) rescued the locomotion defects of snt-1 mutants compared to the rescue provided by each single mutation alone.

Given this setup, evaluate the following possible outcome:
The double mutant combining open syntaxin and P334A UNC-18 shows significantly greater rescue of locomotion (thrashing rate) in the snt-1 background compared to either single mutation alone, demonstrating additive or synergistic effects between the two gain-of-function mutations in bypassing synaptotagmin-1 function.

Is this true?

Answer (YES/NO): NO